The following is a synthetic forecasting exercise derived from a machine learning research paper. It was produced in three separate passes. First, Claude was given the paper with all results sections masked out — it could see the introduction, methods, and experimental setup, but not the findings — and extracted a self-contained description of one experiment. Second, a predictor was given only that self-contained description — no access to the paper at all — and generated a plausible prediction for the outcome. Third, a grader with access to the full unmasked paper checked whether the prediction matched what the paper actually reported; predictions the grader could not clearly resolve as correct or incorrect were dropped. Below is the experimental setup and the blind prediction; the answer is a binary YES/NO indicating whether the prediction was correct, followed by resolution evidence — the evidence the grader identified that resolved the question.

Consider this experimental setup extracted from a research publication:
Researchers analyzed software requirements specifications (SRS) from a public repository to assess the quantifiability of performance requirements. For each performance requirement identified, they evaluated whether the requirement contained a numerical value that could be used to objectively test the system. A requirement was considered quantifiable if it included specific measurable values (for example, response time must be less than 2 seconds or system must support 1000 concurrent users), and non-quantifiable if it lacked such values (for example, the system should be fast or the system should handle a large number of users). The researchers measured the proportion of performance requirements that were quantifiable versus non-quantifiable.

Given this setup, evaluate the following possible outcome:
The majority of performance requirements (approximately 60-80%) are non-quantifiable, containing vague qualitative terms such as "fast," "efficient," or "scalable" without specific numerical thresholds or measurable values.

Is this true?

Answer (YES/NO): NO